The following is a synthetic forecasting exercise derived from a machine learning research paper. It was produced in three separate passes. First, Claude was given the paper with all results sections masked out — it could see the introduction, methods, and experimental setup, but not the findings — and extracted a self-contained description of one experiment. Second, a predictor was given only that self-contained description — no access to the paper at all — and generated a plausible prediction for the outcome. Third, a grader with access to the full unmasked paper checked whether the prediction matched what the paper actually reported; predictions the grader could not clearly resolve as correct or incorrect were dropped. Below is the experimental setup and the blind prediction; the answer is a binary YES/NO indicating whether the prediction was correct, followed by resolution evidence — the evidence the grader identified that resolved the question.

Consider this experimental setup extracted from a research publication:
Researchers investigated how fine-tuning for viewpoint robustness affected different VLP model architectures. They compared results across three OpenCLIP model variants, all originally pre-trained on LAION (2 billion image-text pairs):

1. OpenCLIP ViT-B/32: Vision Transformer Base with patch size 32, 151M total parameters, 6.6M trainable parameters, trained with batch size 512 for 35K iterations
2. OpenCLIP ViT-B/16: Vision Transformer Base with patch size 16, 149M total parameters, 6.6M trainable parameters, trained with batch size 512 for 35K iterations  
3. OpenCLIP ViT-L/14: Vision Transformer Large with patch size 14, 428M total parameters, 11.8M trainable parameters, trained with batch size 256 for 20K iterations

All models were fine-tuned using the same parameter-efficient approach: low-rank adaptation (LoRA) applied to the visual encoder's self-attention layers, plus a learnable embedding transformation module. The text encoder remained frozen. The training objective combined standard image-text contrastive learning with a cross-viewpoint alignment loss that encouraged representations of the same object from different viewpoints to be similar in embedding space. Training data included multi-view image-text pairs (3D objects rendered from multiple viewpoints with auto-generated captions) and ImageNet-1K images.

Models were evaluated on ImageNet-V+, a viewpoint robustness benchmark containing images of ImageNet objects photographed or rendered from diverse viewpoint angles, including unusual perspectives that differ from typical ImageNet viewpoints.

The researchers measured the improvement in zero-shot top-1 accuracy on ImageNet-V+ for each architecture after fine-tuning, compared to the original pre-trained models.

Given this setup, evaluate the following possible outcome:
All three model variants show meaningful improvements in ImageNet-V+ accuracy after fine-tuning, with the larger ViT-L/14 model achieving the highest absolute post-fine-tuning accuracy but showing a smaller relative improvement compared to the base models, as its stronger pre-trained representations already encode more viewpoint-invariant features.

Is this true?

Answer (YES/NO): YES